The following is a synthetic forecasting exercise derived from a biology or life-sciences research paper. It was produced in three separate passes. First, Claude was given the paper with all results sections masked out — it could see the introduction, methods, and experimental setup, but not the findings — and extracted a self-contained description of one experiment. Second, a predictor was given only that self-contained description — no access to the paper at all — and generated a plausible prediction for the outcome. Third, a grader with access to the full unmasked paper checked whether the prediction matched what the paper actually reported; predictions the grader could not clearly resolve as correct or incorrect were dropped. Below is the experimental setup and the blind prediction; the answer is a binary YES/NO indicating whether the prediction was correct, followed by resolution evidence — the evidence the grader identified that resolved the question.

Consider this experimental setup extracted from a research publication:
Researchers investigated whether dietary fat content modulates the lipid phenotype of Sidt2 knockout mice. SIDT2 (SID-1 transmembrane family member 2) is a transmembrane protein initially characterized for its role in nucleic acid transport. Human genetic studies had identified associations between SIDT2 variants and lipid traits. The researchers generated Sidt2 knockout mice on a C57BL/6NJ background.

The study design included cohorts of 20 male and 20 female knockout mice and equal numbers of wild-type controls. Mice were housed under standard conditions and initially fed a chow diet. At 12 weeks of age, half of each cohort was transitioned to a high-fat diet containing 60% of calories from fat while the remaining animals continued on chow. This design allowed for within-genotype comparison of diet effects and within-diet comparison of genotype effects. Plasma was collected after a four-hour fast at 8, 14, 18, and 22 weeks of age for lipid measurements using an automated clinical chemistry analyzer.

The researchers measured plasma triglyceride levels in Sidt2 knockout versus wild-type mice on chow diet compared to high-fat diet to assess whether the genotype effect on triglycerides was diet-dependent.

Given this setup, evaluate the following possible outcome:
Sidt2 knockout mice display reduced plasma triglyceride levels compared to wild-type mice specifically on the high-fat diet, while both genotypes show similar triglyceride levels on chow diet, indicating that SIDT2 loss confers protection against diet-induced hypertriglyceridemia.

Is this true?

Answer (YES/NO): NO